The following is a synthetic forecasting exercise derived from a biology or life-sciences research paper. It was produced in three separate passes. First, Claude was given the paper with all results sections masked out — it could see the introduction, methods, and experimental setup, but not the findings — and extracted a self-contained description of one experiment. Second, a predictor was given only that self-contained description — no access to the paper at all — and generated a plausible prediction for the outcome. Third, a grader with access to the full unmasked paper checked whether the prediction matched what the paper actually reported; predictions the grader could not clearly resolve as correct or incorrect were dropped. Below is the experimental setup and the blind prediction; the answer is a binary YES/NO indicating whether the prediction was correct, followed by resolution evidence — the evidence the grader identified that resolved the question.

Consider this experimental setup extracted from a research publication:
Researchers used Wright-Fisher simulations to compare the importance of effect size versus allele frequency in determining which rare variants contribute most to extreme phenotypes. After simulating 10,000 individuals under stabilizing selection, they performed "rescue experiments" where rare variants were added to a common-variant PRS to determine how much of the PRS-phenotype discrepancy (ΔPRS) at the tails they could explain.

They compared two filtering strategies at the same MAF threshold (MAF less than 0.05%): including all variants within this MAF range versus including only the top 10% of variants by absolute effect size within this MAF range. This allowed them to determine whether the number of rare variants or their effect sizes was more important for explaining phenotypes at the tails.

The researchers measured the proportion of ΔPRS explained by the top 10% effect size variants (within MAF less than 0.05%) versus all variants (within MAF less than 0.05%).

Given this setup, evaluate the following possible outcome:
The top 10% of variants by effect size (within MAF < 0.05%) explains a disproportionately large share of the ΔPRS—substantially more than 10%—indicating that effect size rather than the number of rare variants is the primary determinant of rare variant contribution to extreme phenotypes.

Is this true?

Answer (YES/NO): YES